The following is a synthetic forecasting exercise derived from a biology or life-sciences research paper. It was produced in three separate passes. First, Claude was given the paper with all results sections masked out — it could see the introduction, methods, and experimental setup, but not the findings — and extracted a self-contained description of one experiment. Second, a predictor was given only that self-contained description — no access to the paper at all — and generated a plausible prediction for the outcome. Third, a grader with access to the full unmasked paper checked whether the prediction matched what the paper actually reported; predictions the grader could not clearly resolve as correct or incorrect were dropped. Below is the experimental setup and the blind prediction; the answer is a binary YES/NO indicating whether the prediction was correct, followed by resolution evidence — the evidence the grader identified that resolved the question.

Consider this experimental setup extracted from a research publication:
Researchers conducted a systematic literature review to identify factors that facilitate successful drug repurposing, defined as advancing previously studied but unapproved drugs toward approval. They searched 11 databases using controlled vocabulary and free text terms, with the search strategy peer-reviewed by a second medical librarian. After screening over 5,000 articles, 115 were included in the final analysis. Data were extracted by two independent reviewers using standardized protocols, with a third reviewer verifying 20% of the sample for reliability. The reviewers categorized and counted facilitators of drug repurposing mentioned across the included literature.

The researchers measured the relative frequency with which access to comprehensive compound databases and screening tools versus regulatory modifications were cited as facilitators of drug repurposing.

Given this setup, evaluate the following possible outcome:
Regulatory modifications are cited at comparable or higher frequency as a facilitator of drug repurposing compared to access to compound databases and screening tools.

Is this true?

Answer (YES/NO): NO